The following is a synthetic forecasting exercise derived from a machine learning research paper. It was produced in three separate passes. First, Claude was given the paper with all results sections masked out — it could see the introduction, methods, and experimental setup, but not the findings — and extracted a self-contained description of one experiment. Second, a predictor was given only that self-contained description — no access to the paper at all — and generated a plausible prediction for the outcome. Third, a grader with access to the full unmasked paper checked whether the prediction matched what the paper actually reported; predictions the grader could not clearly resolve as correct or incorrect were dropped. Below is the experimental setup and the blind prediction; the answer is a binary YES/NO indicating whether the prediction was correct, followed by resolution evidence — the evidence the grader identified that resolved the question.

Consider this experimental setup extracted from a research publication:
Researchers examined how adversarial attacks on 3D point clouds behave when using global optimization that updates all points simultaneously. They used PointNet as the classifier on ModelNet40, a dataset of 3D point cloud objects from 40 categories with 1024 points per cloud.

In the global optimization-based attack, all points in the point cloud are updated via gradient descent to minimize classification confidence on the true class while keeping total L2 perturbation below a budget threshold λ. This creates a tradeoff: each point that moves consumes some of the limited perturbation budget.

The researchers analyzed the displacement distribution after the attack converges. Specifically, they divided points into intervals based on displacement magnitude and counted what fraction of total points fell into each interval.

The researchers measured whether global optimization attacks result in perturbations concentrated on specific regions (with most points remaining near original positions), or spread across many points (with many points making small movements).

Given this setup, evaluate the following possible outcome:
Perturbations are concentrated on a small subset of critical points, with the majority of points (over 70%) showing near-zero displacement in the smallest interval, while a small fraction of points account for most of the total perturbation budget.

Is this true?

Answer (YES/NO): NO